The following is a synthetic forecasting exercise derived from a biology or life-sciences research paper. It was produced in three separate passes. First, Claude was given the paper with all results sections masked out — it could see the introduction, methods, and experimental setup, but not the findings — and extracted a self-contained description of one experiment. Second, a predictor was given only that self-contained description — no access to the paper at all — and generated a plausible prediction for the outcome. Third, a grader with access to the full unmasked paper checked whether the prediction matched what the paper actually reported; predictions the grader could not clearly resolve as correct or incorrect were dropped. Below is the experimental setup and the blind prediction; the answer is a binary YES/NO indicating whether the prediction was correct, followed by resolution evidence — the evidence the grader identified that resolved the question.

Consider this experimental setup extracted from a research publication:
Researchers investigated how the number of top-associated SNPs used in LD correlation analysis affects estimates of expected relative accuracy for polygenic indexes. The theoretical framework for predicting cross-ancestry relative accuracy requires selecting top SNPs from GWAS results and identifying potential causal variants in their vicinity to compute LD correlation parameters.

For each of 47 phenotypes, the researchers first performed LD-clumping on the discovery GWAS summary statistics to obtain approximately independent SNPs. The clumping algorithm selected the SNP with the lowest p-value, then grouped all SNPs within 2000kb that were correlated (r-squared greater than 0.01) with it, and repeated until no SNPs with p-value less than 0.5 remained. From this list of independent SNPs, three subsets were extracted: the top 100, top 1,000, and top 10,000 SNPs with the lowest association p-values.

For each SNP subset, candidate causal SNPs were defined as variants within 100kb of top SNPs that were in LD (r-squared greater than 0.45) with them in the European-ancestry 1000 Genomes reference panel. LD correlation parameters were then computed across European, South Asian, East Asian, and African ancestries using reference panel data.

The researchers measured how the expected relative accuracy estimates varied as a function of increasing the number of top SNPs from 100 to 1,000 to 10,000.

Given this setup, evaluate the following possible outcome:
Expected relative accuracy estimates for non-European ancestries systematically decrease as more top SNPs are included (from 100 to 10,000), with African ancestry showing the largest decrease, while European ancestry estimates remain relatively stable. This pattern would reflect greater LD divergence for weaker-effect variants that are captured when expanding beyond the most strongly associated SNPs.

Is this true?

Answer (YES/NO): NO